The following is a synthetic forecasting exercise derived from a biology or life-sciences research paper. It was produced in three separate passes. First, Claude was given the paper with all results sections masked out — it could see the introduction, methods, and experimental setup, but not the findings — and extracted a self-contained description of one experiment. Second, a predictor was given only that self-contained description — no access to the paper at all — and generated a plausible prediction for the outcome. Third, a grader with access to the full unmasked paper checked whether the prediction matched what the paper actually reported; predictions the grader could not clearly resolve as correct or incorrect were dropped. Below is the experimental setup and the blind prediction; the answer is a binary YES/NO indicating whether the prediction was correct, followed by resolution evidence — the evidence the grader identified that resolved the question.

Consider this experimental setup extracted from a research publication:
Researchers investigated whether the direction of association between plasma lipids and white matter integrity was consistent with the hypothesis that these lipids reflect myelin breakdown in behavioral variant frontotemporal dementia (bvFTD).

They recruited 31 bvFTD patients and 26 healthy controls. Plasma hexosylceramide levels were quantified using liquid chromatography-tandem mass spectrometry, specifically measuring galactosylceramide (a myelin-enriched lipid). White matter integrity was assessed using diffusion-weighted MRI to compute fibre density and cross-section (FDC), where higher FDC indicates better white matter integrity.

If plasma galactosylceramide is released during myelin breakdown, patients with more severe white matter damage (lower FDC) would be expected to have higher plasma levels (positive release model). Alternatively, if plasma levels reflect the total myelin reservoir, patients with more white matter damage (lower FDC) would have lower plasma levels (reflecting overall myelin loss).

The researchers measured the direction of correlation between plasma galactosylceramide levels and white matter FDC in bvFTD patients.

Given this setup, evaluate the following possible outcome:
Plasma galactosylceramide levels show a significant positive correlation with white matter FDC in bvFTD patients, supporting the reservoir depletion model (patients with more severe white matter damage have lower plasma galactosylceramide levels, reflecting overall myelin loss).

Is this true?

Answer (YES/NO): NO